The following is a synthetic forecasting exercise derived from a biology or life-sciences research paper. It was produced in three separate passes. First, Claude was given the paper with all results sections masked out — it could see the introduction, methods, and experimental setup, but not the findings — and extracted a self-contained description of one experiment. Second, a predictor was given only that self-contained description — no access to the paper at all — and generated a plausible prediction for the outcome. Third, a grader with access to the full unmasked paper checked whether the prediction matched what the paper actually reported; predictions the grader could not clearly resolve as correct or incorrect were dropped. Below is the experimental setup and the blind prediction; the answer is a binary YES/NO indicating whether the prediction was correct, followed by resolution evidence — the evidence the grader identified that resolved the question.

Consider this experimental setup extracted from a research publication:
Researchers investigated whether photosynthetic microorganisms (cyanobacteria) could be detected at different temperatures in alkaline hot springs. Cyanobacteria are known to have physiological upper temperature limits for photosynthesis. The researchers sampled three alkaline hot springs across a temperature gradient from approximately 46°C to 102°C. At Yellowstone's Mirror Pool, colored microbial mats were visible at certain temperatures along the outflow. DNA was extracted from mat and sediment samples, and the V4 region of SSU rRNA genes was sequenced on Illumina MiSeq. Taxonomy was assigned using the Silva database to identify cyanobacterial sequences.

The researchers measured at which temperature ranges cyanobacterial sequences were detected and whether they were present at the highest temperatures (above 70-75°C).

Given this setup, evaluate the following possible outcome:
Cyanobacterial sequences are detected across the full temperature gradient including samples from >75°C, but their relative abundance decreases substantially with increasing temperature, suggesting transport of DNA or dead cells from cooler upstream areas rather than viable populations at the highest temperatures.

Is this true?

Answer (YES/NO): NO